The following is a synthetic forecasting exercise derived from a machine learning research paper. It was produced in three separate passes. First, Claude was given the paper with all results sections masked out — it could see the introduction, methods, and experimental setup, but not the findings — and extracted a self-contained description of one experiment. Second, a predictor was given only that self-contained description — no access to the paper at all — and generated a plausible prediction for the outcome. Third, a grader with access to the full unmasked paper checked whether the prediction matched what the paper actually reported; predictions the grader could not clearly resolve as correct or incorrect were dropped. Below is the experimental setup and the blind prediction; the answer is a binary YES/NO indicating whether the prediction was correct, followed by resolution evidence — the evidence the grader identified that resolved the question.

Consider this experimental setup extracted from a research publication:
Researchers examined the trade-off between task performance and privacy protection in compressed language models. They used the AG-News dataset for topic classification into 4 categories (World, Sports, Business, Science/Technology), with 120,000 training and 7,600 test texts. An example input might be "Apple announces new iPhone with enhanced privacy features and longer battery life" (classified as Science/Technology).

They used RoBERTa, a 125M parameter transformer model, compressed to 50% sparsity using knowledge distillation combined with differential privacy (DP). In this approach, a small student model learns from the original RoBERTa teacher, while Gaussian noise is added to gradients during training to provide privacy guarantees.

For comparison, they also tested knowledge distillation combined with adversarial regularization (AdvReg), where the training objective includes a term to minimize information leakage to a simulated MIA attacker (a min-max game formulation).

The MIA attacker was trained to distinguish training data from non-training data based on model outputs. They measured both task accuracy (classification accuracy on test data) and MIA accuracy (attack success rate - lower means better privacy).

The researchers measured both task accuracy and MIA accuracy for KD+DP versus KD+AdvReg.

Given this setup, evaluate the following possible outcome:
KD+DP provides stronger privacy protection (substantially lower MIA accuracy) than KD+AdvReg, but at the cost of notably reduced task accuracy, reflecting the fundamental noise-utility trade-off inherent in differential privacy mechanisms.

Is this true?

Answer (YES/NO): NO